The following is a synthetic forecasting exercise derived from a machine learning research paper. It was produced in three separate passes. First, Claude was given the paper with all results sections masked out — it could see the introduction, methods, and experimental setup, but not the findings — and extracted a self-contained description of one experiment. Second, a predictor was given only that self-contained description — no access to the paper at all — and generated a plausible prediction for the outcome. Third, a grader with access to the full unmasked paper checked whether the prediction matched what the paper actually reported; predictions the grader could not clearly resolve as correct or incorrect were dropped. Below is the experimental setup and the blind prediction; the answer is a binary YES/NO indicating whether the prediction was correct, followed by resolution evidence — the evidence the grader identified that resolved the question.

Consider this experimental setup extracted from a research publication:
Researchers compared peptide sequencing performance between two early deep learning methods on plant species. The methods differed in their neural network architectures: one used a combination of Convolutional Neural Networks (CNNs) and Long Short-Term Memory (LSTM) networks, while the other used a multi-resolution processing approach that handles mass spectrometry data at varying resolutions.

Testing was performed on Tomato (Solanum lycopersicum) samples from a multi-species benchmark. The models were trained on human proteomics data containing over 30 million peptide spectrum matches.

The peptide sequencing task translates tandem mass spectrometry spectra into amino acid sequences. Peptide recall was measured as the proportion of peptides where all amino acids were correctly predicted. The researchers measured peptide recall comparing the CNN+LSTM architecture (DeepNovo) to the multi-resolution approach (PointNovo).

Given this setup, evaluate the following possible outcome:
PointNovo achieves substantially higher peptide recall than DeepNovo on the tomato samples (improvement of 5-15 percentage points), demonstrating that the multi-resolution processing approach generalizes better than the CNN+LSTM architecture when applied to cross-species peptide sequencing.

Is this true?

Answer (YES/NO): YES